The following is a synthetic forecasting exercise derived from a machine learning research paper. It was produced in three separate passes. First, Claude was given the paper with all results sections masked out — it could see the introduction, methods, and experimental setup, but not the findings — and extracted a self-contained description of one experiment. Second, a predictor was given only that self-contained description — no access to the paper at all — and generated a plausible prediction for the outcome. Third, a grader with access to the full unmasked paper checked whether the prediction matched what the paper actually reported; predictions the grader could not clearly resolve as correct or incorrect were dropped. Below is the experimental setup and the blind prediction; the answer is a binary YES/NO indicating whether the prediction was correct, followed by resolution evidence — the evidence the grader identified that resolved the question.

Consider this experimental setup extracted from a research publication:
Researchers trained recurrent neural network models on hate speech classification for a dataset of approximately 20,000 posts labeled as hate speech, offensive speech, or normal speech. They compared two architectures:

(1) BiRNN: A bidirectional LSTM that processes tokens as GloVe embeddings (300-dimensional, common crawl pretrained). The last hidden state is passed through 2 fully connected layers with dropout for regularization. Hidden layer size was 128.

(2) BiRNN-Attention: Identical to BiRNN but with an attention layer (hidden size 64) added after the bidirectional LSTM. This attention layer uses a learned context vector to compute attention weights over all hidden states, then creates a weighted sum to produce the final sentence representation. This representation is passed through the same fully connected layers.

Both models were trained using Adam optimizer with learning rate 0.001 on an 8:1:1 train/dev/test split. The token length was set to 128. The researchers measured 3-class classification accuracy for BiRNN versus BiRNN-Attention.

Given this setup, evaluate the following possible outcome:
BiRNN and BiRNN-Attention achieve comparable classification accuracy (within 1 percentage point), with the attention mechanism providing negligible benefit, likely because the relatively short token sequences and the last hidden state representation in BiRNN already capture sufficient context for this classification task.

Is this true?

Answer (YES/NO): NO